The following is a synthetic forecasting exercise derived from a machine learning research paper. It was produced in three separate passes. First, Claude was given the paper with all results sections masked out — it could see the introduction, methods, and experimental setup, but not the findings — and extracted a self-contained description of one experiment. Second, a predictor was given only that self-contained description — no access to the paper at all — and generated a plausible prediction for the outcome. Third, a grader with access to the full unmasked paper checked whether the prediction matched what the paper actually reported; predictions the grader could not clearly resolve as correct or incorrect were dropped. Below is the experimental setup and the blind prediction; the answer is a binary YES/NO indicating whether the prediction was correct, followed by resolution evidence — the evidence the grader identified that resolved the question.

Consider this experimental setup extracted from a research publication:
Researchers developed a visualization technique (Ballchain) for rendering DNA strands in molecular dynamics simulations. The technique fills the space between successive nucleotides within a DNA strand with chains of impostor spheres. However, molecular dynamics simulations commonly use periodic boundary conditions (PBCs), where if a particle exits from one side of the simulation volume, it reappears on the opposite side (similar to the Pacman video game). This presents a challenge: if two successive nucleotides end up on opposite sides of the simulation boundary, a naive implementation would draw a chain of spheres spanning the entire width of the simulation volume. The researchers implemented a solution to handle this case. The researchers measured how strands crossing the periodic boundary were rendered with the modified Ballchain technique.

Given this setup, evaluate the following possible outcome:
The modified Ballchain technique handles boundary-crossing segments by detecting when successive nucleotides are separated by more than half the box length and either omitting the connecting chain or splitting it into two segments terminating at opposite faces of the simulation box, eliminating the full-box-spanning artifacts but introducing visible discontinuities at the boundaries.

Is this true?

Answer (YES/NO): NO